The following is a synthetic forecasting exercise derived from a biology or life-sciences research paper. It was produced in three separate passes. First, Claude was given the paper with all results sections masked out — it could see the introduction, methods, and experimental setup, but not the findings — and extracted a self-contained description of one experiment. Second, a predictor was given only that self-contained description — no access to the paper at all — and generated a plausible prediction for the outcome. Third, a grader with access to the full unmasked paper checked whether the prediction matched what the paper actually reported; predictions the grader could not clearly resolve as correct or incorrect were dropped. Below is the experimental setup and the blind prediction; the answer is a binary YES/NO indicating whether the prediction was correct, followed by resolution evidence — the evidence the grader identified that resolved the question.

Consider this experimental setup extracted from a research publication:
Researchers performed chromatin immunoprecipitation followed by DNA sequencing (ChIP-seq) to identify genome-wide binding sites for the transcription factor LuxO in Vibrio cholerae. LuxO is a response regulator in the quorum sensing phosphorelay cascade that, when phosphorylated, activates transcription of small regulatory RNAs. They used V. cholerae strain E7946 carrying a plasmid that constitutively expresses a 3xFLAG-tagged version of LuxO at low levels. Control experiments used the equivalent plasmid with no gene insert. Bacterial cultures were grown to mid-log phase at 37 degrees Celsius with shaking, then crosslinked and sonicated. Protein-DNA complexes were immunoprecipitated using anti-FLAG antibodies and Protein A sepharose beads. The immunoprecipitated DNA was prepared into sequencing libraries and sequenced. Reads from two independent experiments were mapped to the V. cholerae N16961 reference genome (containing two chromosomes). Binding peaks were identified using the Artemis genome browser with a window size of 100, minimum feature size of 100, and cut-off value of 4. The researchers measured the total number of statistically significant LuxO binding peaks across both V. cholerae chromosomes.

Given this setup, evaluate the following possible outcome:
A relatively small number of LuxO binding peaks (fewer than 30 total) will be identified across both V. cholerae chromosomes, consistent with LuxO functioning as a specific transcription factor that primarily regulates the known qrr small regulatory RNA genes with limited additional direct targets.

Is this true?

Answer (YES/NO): YES